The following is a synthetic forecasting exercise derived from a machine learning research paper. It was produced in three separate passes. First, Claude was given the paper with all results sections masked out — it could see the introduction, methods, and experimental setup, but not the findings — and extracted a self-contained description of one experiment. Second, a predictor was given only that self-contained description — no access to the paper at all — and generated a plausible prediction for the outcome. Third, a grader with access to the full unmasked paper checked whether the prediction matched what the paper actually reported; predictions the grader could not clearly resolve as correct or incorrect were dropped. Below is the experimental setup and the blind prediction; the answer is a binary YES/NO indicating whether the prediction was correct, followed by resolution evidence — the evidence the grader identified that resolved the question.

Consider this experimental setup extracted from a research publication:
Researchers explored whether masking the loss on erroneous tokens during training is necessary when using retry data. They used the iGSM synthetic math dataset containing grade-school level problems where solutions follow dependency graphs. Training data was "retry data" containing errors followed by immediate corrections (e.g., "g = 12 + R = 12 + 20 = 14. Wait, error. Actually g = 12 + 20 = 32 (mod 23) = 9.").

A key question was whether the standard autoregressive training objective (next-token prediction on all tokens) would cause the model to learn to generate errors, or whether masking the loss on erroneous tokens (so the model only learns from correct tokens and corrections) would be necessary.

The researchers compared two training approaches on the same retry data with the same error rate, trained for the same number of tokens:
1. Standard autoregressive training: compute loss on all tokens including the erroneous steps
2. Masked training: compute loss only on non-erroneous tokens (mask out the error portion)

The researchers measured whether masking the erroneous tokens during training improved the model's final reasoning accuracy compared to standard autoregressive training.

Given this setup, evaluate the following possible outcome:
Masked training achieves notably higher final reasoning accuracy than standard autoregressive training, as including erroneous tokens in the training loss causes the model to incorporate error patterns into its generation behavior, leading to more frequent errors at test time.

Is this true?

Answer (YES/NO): NO